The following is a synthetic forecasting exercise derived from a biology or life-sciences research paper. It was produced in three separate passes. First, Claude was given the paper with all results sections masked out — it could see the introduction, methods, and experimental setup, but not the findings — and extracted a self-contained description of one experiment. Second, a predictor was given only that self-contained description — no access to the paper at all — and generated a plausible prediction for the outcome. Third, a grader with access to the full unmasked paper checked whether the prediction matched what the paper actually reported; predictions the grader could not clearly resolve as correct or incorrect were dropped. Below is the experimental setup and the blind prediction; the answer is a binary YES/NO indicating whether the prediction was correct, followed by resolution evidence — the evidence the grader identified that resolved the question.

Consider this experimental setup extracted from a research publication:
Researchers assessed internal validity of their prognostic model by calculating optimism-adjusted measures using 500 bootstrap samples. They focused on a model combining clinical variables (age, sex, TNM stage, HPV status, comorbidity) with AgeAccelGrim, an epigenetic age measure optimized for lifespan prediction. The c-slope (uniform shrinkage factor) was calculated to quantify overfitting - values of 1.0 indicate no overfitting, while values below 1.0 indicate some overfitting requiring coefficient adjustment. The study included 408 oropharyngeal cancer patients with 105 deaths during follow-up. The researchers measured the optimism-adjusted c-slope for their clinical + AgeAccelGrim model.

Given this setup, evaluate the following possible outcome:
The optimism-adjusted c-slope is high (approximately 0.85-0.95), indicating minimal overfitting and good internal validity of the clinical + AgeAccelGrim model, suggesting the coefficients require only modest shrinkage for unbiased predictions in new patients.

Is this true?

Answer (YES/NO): NO